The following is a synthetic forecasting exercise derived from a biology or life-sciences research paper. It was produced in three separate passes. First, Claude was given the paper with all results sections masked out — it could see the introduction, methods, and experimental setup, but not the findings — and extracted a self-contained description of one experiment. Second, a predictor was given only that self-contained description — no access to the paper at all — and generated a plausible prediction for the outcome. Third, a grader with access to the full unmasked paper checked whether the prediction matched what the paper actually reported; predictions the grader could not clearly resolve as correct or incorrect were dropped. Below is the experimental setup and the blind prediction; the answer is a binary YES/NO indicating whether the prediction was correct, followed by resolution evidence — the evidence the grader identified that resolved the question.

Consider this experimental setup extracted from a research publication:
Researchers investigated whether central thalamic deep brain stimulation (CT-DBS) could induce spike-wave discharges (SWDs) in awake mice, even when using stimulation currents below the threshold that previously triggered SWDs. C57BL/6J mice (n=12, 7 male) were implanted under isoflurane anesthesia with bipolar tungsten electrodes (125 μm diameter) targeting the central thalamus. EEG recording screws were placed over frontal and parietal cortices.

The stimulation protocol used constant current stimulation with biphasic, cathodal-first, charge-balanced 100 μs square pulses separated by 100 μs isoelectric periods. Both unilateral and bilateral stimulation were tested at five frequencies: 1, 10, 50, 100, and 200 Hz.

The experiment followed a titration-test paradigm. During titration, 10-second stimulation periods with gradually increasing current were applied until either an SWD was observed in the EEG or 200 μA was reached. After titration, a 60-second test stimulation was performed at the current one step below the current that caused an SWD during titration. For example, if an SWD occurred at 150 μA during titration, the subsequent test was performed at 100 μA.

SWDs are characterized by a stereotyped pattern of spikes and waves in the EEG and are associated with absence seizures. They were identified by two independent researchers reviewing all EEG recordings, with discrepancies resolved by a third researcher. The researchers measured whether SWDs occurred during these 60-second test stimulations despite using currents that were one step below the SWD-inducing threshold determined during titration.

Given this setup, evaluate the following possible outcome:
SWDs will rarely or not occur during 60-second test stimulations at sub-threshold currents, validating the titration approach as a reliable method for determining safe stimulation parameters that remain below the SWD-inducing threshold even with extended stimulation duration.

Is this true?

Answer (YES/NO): NO